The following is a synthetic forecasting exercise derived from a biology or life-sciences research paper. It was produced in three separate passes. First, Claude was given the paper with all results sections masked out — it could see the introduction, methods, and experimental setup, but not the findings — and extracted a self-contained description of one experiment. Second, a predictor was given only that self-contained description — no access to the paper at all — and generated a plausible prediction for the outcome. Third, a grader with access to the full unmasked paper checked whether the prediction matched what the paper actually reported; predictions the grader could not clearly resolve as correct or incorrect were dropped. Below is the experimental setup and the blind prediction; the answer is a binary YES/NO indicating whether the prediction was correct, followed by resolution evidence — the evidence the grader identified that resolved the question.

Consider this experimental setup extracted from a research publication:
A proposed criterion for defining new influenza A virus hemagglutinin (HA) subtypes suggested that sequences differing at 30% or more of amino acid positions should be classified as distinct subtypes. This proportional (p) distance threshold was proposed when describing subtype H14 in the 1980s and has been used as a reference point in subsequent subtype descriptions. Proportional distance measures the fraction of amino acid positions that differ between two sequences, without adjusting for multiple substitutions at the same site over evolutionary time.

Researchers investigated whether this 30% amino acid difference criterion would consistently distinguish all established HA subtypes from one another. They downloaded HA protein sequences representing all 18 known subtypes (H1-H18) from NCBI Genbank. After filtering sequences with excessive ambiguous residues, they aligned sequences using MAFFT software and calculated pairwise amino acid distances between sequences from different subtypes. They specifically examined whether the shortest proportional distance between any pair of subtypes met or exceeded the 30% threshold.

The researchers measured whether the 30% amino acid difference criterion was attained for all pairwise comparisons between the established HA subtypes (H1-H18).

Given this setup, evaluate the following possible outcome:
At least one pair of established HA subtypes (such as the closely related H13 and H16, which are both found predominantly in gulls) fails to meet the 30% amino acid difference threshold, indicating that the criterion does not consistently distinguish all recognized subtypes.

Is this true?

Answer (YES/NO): YES